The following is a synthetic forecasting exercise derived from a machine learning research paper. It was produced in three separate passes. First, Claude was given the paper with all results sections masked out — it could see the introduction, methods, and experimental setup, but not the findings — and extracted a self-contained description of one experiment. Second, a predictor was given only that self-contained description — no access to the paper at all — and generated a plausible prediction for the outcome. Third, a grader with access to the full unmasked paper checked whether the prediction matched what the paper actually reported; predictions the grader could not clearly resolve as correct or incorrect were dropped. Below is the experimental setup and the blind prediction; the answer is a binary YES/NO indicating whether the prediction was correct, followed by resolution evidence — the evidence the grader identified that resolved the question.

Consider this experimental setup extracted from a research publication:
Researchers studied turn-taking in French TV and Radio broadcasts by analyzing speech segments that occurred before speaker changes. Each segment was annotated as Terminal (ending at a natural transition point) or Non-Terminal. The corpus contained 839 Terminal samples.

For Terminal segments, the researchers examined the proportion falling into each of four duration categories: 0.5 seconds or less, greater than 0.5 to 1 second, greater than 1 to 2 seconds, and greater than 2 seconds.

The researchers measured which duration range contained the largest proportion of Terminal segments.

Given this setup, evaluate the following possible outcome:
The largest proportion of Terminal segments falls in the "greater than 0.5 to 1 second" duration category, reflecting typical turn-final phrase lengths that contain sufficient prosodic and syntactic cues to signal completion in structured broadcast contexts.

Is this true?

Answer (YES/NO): NO